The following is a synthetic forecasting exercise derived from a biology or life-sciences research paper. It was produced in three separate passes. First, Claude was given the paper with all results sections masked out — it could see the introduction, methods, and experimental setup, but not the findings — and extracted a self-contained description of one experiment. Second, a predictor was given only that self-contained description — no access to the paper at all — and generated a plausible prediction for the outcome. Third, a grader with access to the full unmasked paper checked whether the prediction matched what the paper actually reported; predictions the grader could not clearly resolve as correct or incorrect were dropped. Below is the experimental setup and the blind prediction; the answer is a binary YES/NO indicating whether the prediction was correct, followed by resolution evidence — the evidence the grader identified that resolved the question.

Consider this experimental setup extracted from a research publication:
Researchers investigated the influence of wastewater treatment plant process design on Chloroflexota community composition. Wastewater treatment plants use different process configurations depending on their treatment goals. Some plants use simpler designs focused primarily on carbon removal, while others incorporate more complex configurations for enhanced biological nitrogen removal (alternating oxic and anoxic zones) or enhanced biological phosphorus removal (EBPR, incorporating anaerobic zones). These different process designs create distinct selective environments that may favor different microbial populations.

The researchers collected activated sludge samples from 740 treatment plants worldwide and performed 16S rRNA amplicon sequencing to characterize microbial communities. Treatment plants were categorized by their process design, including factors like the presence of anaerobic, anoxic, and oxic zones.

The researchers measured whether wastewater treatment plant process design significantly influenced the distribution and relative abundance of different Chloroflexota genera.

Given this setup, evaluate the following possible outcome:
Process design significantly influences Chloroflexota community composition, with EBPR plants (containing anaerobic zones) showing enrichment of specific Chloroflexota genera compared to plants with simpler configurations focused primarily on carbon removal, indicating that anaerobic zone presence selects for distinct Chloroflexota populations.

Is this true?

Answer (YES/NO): YES